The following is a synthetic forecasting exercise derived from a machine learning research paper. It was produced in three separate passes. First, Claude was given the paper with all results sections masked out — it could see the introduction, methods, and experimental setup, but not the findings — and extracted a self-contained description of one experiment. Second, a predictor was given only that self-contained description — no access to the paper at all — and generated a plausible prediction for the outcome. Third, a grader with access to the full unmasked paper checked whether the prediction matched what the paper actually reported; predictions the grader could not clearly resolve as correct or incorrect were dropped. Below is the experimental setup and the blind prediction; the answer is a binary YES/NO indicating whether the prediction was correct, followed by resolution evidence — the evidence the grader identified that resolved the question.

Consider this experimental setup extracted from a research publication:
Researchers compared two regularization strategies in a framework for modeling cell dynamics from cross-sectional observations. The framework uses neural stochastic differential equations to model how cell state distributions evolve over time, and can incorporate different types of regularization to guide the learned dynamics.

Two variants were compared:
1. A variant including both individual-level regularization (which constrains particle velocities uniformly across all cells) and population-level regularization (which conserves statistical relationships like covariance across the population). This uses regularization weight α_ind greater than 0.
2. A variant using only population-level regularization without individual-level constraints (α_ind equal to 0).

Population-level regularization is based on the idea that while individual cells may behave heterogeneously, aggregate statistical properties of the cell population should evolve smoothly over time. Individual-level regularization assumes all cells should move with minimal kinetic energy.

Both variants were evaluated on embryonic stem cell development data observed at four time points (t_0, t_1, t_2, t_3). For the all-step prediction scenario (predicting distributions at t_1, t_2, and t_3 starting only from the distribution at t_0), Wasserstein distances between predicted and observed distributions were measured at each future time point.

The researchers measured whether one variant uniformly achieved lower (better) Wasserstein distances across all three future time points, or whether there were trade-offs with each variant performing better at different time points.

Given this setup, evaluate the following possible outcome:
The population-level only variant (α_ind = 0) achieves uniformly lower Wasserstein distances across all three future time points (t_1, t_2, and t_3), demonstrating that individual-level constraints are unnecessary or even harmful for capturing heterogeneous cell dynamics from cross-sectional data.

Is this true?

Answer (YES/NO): NO